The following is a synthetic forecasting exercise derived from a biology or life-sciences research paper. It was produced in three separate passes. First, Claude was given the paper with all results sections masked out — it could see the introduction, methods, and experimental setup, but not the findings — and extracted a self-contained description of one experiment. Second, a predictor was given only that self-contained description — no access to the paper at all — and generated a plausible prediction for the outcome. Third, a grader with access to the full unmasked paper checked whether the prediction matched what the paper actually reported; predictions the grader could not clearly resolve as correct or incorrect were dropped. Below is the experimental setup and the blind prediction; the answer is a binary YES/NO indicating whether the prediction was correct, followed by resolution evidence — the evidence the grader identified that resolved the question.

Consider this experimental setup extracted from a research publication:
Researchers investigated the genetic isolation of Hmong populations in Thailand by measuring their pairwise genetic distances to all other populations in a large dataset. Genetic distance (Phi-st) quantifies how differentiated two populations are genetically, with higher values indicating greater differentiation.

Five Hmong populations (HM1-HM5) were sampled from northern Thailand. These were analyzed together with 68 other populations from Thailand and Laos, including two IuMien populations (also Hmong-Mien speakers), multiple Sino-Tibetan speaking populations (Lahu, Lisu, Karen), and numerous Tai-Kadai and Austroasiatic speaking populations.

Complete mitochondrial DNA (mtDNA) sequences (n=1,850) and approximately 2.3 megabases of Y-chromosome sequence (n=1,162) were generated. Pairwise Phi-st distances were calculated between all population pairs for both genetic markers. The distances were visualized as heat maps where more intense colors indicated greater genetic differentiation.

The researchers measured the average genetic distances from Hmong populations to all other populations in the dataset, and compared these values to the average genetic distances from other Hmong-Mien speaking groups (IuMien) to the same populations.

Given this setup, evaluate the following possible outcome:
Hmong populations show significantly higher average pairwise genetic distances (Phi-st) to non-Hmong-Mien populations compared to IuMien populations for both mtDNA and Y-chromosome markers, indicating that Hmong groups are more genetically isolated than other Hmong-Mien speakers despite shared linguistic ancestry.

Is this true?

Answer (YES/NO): YES